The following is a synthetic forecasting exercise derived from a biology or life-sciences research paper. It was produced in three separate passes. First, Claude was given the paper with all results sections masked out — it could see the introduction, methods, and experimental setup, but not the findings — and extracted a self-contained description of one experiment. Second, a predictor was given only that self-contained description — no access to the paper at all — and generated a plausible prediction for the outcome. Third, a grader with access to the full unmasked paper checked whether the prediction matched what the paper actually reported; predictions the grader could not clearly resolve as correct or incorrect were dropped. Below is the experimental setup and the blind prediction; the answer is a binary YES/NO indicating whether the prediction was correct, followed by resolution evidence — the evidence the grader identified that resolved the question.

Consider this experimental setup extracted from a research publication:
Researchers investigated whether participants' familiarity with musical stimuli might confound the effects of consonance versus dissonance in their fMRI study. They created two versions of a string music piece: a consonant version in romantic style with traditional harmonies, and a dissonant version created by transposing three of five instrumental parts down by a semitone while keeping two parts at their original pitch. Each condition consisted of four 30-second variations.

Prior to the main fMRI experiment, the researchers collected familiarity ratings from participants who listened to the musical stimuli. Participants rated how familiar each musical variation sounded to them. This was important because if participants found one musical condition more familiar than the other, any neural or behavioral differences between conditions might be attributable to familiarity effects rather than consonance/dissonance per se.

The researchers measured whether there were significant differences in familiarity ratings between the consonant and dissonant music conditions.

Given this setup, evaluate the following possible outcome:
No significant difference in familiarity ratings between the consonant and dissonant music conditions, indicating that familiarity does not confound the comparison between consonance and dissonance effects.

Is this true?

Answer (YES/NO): YES